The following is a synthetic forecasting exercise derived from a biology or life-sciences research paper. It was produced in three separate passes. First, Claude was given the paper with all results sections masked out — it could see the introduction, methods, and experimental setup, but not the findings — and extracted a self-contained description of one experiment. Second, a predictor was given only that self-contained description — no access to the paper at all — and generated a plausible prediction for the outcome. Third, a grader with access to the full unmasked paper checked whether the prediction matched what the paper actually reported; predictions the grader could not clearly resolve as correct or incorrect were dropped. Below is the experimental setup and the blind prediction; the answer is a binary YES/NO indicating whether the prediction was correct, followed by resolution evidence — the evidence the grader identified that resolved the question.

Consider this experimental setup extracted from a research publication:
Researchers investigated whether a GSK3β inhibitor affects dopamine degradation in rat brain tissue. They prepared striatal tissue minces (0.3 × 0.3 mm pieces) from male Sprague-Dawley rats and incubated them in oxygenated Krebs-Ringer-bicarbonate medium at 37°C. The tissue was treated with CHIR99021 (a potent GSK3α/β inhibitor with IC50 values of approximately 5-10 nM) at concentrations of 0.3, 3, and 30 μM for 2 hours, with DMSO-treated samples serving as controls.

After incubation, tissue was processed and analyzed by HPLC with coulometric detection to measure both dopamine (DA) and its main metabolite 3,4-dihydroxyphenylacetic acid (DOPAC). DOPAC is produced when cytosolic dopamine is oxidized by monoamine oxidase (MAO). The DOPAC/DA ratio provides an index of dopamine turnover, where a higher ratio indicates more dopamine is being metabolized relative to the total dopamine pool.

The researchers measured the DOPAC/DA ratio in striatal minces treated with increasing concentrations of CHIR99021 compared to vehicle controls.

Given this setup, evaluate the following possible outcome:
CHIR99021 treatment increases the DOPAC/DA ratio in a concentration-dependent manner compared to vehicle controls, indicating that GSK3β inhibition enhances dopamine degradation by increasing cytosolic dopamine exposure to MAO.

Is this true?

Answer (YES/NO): NO